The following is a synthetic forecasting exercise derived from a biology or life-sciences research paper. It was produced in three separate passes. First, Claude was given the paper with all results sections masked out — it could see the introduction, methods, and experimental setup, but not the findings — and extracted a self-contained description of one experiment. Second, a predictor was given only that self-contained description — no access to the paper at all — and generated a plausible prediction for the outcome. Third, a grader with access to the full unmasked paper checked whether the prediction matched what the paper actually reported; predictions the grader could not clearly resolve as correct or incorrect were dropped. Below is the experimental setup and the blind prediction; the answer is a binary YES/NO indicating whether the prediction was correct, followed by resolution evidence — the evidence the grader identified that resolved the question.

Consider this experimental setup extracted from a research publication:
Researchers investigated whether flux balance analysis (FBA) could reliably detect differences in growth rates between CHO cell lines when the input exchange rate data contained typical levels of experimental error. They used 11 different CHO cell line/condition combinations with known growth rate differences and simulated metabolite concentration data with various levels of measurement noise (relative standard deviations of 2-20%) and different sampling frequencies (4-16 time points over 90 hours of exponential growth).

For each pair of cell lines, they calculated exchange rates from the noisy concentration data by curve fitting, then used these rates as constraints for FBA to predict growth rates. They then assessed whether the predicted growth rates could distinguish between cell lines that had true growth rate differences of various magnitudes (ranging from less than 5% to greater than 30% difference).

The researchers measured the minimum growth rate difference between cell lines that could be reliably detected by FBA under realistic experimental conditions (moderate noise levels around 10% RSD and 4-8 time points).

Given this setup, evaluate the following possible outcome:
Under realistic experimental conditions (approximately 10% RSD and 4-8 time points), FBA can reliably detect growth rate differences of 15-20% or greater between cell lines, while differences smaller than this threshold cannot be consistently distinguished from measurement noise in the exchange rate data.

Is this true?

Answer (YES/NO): YES